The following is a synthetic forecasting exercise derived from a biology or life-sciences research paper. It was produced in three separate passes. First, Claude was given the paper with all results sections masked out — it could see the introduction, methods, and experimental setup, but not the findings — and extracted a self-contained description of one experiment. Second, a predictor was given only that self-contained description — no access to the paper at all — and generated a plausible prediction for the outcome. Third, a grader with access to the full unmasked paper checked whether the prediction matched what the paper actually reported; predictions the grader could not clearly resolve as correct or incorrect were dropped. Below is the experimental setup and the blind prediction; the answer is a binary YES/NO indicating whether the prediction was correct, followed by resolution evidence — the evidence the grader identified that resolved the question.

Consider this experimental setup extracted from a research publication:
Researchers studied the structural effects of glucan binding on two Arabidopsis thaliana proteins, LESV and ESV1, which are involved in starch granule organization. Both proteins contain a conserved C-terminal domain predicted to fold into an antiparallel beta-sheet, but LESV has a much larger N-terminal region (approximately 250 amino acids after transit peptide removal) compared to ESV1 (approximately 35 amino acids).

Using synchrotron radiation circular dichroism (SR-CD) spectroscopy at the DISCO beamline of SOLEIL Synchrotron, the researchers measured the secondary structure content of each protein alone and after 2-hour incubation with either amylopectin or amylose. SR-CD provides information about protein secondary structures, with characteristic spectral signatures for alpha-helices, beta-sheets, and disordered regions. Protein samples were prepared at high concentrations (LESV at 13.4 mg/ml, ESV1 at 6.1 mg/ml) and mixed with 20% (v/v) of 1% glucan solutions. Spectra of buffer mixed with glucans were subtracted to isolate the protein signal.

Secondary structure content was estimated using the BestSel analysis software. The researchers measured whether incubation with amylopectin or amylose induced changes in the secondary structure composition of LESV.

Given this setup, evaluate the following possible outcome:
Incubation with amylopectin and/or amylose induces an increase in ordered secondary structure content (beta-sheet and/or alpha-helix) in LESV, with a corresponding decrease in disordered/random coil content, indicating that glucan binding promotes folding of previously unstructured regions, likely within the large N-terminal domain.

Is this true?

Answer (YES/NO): NO